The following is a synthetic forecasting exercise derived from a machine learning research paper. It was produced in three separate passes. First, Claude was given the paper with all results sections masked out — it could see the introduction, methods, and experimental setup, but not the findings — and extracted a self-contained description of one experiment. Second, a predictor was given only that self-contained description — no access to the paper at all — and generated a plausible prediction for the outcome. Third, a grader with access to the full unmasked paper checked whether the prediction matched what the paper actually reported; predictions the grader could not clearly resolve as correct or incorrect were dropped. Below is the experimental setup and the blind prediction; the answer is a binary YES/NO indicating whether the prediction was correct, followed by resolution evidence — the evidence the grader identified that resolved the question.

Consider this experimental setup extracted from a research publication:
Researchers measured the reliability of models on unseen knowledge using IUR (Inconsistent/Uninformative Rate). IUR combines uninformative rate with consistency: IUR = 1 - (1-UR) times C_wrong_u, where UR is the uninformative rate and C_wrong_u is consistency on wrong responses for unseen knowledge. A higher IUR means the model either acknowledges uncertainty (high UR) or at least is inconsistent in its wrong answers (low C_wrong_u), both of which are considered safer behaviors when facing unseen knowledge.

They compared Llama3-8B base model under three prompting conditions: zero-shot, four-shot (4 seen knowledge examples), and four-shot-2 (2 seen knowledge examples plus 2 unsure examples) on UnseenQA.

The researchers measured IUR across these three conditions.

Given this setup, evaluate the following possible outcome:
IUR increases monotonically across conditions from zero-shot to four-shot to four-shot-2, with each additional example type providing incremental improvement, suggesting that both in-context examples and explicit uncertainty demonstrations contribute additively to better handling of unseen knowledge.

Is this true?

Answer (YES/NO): NO